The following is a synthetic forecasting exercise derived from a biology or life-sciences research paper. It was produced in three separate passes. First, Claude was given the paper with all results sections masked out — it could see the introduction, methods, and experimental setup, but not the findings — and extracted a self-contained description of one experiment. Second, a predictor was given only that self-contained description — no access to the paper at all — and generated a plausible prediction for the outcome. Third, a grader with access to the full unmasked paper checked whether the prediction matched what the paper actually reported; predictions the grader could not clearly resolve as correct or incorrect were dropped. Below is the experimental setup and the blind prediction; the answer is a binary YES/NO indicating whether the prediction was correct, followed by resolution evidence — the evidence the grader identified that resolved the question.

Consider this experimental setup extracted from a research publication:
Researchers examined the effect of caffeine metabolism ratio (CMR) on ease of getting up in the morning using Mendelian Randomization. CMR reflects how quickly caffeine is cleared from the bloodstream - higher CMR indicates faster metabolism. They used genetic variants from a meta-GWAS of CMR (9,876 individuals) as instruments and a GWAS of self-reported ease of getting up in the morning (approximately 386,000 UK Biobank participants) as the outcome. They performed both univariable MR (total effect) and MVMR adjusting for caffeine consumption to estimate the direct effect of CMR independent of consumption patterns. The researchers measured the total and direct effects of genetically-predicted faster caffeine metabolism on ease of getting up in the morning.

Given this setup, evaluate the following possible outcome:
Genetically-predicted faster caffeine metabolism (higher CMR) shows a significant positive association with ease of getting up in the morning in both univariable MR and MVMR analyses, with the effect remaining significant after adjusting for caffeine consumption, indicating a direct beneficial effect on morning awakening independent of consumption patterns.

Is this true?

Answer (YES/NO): NO